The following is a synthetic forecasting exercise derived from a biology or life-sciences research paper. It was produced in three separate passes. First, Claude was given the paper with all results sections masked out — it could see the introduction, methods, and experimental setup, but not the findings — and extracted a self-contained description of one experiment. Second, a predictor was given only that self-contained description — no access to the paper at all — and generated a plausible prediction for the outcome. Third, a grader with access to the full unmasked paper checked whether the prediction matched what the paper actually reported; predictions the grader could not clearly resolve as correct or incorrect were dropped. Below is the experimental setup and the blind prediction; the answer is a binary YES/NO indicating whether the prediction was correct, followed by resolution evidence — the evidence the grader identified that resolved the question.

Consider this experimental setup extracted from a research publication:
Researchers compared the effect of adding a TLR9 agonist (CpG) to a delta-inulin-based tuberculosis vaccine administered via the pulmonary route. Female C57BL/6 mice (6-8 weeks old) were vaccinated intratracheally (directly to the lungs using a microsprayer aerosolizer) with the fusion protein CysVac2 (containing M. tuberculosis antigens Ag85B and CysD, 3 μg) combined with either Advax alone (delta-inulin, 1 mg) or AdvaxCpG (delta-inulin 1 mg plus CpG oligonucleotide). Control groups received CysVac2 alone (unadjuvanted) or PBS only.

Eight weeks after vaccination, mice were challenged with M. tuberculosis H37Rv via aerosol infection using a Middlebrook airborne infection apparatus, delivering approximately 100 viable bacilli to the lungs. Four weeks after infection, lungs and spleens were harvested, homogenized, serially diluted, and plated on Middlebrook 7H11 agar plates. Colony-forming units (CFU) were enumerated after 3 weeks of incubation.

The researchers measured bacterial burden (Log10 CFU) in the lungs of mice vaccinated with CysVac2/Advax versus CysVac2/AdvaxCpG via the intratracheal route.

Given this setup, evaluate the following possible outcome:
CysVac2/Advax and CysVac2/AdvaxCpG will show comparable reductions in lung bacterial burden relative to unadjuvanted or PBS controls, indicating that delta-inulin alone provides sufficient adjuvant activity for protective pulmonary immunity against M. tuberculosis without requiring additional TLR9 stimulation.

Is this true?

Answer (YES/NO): YES